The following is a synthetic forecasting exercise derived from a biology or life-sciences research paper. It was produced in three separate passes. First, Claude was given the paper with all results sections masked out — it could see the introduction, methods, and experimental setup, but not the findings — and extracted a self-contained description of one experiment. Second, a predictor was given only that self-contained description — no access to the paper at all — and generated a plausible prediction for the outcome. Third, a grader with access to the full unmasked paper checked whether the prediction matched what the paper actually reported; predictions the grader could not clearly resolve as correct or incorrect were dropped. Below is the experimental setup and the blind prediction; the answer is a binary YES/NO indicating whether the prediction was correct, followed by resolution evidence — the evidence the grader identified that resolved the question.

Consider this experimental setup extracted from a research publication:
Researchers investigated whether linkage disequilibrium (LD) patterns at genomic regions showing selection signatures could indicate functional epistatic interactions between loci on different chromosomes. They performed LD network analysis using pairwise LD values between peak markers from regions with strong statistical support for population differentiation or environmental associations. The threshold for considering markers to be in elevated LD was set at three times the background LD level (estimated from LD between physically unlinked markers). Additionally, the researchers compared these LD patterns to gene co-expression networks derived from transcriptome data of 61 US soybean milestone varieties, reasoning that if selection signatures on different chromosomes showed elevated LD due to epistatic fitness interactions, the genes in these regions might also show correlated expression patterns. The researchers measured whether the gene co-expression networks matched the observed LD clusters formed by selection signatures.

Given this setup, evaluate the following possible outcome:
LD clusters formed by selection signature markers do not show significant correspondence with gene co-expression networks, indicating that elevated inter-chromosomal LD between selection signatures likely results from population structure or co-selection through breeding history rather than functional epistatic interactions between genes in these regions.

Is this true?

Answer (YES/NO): NO